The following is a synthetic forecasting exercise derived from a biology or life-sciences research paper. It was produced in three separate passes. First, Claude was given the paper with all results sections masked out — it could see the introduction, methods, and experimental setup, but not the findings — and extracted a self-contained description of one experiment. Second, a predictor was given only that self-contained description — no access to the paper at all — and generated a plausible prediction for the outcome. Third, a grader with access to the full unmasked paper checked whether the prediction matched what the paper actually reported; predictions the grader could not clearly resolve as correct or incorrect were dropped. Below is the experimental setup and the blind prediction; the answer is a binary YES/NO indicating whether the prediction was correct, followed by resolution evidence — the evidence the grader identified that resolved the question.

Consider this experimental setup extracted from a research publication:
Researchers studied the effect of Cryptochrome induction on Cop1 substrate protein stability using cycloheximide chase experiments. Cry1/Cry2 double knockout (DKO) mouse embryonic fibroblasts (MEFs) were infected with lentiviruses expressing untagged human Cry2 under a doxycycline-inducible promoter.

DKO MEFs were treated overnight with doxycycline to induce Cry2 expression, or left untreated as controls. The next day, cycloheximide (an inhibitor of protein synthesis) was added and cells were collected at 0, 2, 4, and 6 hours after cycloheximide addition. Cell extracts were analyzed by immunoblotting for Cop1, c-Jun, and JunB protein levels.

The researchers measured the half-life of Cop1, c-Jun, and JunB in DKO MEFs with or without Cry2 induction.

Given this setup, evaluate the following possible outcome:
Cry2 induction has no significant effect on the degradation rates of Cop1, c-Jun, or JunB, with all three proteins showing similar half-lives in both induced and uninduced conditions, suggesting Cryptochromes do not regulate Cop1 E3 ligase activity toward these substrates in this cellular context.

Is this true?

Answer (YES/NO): NO